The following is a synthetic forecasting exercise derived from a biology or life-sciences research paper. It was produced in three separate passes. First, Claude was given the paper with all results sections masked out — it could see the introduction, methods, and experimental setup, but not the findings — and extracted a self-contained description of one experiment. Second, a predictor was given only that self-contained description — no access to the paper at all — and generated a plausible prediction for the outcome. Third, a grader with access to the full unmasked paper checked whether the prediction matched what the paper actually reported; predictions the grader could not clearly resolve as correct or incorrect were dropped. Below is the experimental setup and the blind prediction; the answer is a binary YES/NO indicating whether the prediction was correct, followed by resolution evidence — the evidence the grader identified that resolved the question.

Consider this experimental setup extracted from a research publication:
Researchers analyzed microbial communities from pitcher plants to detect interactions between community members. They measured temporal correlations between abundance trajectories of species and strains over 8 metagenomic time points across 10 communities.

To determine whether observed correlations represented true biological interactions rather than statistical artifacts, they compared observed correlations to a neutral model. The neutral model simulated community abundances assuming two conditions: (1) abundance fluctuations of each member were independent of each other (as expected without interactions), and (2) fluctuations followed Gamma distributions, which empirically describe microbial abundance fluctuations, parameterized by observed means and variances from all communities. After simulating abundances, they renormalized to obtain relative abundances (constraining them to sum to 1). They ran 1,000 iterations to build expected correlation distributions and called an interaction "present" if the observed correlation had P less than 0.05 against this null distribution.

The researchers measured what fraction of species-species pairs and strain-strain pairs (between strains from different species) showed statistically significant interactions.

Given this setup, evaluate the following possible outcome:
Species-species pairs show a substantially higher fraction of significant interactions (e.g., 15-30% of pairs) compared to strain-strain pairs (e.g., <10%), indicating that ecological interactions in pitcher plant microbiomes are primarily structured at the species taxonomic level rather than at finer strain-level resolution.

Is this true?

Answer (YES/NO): NO